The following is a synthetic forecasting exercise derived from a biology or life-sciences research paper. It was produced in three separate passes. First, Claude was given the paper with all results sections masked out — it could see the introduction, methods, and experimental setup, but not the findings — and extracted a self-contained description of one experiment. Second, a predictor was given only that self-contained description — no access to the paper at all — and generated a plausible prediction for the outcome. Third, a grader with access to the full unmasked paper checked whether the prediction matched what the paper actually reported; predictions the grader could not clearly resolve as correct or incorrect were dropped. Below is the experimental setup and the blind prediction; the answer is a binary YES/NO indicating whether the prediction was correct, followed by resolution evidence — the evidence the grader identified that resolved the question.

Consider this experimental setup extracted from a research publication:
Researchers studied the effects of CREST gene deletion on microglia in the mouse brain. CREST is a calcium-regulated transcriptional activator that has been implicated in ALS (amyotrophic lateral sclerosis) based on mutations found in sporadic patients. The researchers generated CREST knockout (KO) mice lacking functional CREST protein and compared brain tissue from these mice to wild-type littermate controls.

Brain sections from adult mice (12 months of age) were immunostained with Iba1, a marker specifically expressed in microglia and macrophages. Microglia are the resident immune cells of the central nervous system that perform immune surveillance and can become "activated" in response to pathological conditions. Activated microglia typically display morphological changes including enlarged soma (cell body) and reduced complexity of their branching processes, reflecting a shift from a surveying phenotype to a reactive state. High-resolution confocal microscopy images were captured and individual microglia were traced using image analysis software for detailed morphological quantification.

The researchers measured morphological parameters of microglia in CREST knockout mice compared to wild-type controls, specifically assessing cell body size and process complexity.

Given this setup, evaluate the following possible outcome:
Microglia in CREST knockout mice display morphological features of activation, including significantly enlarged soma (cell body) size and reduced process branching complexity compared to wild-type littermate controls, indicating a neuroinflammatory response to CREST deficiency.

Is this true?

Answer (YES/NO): YES